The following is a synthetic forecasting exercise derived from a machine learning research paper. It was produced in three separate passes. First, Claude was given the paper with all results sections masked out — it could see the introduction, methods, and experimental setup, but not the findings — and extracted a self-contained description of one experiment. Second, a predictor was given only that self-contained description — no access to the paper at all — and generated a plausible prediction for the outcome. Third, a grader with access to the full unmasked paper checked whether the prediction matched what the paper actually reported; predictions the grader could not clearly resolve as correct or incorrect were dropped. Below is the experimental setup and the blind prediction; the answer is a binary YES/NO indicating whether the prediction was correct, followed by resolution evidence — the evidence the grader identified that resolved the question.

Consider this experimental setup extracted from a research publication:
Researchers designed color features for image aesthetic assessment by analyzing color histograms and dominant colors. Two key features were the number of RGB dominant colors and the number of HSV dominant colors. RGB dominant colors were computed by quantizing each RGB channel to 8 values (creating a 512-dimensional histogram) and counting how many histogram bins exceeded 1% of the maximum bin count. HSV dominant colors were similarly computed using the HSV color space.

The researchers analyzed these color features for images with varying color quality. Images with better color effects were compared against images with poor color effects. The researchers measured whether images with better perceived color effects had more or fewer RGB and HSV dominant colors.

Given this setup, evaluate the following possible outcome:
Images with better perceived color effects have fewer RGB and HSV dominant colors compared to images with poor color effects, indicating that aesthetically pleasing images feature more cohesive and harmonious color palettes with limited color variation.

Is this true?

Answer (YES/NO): NO